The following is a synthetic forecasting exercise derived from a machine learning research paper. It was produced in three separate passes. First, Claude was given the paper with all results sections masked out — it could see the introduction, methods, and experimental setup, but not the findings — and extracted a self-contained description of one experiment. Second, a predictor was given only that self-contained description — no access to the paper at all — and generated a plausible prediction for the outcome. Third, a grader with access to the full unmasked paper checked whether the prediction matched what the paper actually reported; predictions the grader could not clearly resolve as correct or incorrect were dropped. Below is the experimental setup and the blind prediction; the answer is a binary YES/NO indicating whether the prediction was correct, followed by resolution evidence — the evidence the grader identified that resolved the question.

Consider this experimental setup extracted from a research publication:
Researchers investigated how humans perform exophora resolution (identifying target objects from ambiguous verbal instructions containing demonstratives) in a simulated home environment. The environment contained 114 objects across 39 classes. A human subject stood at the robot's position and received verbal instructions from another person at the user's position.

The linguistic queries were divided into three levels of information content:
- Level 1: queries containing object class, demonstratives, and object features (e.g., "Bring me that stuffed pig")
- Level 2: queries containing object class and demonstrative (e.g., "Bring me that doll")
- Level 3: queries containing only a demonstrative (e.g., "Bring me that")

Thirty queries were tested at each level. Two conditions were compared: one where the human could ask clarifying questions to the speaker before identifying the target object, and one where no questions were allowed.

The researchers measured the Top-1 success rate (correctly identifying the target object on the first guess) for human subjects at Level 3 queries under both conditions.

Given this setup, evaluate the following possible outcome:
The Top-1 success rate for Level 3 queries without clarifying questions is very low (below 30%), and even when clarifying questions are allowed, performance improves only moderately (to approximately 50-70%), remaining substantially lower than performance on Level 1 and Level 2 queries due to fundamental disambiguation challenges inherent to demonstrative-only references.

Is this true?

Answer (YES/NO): NO